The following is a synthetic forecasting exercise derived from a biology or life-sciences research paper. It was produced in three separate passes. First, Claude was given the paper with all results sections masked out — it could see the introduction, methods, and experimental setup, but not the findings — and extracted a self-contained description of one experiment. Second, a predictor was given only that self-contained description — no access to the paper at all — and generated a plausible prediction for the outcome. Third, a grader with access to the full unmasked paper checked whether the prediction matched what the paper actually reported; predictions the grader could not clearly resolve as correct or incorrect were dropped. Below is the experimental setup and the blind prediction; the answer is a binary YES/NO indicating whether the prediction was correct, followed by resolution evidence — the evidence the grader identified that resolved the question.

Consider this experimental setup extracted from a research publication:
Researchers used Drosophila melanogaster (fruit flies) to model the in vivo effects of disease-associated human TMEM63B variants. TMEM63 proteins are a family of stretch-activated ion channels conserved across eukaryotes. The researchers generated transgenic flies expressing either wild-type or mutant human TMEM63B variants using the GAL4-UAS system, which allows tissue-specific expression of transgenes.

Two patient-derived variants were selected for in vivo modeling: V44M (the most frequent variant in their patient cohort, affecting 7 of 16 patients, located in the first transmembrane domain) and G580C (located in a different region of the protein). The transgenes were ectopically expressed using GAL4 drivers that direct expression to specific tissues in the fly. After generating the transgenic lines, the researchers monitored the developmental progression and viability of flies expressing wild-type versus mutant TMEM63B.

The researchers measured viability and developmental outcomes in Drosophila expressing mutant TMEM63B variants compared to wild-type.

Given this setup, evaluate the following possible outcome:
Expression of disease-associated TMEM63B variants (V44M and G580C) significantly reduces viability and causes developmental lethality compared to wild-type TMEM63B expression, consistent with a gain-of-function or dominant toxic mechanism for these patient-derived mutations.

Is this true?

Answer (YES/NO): YES